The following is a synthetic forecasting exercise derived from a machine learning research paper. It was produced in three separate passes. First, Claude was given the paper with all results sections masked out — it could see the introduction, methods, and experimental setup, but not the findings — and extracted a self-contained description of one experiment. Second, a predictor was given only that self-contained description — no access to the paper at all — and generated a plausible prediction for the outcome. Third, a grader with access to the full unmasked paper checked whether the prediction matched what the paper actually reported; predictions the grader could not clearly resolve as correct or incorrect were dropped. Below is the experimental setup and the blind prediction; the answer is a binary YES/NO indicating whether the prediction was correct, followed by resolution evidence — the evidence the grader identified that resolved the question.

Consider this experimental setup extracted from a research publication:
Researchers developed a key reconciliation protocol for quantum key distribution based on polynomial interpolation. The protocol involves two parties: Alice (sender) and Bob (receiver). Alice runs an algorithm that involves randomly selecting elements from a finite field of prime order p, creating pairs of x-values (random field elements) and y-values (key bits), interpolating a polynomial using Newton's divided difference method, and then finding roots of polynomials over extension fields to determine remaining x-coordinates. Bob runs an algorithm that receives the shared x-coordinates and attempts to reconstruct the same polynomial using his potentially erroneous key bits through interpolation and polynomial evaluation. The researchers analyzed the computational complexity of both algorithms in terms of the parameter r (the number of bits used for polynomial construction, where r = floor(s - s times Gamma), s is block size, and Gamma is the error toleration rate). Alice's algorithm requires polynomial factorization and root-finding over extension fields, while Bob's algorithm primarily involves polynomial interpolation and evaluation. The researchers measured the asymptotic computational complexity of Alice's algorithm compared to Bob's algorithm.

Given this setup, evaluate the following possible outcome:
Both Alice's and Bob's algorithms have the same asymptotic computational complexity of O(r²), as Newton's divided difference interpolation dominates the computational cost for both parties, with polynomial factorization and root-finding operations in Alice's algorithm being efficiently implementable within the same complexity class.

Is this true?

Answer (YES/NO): NO